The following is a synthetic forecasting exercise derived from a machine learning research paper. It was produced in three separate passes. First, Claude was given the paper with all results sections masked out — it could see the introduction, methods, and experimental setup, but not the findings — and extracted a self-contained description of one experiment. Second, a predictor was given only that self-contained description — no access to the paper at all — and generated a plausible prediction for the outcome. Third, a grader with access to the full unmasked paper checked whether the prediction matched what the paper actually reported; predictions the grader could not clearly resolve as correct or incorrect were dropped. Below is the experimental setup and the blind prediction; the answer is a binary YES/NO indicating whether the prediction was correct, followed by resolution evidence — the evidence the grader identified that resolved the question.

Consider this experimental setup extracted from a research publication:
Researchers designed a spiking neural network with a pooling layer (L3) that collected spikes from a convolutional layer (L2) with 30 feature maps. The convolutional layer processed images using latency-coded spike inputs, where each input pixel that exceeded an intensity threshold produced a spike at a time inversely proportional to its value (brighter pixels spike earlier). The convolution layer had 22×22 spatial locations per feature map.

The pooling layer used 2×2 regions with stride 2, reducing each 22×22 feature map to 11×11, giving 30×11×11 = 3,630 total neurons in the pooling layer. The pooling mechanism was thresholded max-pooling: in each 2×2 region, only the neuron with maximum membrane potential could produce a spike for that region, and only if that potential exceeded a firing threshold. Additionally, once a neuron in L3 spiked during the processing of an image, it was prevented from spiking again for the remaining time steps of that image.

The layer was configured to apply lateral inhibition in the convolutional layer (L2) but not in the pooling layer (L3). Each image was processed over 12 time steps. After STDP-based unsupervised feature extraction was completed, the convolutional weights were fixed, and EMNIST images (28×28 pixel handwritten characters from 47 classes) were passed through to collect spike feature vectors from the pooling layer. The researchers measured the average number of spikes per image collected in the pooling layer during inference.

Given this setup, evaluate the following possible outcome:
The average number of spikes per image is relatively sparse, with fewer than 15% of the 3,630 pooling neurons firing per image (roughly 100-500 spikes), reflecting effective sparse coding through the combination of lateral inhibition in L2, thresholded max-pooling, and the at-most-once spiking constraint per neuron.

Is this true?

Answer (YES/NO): YES